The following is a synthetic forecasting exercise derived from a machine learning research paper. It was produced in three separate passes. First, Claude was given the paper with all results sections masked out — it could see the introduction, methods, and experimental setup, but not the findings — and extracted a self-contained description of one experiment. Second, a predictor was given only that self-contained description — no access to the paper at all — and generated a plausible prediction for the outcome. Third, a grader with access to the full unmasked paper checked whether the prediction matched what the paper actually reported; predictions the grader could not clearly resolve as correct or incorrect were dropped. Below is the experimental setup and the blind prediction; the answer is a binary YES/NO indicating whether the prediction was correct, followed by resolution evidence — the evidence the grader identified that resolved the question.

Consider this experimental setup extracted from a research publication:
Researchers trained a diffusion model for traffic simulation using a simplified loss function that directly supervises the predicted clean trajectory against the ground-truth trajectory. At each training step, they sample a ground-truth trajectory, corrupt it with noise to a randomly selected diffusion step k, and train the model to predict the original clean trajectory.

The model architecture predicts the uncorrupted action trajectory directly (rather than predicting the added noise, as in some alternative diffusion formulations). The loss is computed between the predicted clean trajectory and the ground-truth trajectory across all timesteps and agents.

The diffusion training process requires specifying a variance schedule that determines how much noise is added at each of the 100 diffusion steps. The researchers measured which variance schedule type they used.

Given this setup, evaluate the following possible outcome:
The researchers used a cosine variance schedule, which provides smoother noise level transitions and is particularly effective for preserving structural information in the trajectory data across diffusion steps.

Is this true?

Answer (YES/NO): YES